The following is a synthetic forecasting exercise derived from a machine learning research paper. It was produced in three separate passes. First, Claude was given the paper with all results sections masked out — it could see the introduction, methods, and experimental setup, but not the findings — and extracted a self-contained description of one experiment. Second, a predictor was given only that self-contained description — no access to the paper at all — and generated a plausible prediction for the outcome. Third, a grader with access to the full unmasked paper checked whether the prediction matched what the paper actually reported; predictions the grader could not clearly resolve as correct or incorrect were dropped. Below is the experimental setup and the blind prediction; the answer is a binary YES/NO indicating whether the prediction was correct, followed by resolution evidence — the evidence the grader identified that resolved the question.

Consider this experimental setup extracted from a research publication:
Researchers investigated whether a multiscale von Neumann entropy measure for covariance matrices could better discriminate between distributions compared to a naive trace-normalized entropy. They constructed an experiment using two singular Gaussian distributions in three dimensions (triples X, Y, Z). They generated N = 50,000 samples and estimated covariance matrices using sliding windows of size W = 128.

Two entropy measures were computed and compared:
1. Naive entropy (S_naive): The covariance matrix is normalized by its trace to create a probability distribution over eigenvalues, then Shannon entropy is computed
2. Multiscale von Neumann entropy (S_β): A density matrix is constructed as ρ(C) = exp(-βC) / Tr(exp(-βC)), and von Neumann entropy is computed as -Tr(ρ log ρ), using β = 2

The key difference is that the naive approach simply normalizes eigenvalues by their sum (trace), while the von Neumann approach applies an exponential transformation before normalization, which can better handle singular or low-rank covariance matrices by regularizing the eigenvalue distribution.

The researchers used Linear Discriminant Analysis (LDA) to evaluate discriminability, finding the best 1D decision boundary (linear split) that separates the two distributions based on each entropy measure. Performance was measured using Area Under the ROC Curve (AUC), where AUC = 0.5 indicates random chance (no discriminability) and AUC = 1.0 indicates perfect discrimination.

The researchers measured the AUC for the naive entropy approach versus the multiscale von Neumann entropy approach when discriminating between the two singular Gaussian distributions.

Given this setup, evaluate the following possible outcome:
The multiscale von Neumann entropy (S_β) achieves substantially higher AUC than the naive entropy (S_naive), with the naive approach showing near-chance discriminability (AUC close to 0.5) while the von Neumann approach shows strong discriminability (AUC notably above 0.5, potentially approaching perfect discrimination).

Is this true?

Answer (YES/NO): YES